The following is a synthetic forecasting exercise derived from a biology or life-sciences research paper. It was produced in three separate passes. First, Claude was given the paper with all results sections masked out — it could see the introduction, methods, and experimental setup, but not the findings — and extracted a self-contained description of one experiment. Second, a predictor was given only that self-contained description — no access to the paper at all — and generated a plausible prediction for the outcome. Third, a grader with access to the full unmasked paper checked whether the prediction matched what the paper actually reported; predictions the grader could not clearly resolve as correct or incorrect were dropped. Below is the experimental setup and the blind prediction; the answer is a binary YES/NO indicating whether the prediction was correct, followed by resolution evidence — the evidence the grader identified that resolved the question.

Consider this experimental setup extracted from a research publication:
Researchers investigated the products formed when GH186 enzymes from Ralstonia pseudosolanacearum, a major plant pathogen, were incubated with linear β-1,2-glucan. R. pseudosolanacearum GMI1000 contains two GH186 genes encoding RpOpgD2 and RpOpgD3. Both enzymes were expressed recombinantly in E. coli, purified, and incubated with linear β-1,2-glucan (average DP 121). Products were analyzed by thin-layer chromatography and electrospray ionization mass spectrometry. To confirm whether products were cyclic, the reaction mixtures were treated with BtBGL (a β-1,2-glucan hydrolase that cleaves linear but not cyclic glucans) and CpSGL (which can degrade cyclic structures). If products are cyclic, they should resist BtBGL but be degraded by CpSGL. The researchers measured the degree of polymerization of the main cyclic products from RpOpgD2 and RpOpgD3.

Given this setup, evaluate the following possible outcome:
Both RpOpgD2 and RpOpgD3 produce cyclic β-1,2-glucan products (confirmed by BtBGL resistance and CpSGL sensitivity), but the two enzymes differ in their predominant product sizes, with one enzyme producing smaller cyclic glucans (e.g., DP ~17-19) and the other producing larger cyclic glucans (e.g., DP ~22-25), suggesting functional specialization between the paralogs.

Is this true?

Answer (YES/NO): NO